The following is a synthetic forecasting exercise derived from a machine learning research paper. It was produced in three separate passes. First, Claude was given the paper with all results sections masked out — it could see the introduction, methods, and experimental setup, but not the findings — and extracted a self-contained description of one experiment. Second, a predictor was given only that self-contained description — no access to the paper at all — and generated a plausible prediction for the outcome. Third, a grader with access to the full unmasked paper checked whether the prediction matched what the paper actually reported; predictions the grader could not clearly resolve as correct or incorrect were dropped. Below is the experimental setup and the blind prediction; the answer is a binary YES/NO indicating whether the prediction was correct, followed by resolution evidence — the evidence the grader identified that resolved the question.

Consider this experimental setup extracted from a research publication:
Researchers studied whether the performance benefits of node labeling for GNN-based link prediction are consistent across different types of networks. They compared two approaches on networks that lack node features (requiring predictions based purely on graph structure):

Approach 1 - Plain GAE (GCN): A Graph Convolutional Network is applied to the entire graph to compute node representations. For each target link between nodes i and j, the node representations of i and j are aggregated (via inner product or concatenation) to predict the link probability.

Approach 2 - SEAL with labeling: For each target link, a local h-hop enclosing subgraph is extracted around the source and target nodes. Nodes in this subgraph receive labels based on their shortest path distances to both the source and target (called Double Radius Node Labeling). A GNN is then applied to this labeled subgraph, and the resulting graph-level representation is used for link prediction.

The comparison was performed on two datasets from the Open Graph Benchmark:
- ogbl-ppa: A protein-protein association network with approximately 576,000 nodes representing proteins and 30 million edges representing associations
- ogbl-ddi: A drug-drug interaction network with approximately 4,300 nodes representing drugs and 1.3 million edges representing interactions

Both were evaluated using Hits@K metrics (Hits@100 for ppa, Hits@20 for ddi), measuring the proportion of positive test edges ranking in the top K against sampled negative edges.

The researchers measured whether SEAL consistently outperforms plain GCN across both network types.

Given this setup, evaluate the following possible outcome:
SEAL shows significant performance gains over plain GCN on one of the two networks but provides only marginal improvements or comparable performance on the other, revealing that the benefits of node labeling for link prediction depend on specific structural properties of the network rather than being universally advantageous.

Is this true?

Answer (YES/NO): NO